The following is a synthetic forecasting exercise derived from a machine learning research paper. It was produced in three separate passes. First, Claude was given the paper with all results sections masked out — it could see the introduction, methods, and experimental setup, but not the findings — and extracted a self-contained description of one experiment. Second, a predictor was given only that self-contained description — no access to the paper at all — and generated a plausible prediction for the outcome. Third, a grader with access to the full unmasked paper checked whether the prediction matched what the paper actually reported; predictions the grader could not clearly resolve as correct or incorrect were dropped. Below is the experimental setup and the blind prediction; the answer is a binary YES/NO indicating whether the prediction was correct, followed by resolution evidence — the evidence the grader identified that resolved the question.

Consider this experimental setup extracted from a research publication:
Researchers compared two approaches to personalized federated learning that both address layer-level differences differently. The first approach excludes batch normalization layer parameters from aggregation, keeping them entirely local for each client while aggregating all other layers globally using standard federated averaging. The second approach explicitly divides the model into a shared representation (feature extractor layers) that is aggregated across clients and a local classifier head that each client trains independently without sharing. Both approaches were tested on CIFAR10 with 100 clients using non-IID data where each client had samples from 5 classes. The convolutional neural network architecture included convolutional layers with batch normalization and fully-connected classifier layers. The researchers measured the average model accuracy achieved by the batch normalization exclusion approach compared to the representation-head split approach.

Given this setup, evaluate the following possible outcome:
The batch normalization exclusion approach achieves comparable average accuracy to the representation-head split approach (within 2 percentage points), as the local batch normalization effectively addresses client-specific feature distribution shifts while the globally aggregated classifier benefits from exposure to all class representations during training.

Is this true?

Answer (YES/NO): YES